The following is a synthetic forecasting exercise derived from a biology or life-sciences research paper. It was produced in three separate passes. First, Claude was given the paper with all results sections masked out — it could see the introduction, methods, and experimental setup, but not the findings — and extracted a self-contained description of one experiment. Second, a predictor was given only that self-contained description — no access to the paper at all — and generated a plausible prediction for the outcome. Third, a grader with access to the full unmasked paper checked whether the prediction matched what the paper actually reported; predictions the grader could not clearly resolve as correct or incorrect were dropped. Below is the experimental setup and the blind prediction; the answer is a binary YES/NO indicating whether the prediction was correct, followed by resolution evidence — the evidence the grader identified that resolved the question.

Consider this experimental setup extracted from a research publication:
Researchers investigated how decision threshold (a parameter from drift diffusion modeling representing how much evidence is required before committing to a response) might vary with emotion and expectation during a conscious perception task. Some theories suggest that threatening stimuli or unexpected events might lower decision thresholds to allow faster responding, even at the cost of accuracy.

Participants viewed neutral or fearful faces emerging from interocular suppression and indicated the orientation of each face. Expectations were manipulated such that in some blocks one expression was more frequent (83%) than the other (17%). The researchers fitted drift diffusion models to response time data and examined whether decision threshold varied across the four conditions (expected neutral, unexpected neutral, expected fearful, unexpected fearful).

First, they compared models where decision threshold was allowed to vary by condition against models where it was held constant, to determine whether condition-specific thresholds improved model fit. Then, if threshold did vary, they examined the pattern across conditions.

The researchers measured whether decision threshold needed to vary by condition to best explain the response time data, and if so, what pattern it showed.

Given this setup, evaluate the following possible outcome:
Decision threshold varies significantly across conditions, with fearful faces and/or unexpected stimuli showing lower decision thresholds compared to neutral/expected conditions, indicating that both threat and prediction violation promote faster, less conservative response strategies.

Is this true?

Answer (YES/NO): NO